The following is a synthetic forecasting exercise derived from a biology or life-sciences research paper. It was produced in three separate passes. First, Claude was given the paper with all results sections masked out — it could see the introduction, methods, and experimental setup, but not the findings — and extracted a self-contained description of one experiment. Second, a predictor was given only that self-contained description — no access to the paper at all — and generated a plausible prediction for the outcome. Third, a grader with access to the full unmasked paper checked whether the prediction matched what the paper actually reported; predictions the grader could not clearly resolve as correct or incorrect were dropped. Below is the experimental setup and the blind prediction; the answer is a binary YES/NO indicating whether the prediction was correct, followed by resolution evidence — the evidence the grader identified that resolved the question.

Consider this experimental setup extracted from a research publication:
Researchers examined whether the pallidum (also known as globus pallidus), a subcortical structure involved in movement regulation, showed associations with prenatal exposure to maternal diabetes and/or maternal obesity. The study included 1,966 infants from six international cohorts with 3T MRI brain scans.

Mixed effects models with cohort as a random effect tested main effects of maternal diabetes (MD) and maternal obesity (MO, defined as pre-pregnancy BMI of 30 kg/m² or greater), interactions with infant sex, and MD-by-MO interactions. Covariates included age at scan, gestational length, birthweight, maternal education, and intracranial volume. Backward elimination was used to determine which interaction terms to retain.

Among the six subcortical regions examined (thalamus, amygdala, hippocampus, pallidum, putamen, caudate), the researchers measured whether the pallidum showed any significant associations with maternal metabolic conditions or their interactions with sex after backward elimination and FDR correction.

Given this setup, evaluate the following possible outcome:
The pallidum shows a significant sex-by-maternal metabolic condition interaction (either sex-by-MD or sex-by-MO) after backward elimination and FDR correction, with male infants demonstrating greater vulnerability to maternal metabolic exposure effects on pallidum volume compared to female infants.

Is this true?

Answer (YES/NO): NO